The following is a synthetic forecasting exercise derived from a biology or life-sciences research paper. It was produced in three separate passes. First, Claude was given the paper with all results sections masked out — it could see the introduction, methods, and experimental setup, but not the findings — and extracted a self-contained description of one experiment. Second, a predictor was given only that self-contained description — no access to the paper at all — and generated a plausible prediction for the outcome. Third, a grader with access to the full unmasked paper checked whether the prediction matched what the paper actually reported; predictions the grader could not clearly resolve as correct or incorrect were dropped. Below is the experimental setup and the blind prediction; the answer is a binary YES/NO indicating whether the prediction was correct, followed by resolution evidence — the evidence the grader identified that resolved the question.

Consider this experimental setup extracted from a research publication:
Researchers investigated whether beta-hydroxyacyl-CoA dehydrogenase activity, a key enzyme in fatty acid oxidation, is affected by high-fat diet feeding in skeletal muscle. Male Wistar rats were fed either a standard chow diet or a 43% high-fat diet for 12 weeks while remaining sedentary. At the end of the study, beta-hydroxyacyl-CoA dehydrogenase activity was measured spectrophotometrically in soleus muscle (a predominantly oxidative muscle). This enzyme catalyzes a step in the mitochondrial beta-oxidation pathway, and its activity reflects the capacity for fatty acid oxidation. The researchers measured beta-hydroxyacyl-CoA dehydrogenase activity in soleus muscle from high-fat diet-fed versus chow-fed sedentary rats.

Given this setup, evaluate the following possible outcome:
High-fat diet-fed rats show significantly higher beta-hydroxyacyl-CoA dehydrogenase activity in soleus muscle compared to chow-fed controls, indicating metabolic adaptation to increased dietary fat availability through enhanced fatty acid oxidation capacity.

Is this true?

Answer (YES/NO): YES